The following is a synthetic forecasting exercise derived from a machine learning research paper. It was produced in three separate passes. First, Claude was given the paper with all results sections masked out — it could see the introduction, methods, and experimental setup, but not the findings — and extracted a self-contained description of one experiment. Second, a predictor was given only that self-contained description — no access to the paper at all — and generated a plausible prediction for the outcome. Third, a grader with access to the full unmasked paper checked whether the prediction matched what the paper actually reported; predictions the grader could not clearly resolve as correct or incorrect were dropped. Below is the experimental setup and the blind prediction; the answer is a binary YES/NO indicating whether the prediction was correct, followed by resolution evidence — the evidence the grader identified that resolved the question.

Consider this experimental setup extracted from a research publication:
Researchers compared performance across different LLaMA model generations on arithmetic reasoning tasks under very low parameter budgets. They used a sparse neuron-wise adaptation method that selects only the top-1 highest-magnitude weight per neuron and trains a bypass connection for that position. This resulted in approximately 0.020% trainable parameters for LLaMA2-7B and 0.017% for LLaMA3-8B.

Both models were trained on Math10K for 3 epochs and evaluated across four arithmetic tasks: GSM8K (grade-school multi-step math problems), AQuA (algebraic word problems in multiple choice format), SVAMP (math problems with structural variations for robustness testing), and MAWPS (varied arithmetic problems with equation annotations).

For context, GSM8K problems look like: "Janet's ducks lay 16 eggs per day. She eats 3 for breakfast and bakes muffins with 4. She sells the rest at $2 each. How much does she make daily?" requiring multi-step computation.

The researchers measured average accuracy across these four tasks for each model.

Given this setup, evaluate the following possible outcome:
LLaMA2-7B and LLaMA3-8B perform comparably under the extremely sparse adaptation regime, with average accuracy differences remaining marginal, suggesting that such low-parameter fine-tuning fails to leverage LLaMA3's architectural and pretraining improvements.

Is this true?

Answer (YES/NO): NO